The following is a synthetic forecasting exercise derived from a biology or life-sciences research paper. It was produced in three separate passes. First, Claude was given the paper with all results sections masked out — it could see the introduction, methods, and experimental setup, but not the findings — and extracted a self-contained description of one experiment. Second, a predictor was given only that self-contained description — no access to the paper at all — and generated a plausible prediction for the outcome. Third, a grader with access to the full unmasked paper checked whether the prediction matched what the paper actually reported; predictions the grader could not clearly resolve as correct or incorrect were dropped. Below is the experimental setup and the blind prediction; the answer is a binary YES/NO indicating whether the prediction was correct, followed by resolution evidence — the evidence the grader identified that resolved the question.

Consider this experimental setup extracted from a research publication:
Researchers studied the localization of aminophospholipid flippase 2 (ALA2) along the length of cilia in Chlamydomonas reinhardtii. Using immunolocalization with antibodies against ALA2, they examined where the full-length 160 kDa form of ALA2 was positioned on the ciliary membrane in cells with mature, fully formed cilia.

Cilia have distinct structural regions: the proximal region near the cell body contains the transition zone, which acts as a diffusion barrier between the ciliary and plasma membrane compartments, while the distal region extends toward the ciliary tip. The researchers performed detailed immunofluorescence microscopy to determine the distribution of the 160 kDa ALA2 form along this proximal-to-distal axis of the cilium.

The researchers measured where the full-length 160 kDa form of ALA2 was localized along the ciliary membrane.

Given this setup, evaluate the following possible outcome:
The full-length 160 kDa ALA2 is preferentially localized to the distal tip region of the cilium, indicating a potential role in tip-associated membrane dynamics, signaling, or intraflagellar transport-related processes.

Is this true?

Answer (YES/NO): NO